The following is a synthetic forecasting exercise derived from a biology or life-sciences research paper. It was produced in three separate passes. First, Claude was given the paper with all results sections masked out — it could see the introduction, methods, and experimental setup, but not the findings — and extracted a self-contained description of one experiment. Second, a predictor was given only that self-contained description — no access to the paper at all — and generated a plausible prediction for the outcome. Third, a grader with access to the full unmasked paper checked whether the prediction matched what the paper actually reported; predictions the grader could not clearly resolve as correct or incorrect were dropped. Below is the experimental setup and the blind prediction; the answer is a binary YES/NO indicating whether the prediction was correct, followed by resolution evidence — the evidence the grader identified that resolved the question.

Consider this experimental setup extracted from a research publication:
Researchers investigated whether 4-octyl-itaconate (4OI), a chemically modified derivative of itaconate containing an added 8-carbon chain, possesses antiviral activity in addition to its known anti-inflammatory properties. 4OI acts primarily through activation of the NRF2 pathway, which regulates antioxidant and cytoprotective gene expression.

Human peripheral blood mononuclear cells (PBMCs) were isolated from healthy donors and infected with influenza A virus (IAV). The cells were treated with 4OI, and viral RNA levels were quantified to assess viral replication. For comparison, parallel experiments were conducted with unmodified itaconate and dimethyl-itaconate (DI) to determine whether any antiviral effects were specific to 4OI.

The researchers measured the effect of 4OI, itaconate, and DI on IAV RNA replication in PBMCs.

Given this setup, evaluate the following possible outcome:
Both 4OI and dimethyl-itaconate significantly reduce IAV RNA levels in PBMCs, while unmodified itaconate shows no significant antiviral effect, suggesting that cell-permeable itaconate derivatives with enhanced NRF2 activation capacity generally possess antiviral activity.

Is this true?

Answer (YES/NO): NO